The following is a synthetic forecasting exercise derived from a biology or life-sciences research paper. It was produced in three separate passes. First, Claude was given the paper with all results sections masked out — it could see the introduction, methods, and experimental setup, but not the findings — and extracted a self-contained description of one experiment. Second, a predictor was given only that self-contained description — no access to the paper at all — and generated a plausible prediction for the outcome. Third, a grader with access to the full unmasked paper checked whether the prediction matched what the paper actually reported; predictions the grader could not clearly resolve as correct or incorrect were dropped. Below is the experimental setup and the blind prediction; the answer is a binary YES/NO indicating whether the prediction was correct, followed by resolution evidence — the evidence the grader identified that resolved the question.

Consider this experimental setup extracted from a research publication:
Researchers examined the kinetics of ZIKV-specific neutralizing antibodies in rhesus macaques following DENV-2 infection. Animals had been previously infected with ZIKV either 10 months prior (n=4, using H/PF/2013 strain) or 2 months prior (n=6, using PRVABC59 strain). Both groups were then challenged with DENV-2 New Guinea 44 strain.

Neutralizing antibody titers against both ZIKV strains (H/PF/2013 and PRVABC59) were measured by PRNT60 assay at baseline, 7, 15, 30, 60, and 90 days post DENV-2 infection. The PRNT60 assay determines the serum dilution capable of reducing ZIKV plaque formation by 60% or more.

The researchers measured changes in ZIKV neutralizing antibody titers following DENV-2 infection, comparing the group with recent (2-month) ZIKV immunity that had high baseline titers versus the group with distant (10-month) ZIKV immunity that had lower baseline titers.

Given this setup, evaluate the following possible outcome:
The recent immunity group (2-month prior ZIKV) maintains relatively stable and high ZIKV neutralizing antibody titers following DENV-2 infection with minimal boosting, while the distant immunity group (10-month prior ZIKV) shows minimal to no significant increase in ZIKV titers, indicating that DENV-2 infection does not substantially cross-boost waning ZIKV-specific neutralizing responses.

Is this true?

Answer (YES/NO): NO